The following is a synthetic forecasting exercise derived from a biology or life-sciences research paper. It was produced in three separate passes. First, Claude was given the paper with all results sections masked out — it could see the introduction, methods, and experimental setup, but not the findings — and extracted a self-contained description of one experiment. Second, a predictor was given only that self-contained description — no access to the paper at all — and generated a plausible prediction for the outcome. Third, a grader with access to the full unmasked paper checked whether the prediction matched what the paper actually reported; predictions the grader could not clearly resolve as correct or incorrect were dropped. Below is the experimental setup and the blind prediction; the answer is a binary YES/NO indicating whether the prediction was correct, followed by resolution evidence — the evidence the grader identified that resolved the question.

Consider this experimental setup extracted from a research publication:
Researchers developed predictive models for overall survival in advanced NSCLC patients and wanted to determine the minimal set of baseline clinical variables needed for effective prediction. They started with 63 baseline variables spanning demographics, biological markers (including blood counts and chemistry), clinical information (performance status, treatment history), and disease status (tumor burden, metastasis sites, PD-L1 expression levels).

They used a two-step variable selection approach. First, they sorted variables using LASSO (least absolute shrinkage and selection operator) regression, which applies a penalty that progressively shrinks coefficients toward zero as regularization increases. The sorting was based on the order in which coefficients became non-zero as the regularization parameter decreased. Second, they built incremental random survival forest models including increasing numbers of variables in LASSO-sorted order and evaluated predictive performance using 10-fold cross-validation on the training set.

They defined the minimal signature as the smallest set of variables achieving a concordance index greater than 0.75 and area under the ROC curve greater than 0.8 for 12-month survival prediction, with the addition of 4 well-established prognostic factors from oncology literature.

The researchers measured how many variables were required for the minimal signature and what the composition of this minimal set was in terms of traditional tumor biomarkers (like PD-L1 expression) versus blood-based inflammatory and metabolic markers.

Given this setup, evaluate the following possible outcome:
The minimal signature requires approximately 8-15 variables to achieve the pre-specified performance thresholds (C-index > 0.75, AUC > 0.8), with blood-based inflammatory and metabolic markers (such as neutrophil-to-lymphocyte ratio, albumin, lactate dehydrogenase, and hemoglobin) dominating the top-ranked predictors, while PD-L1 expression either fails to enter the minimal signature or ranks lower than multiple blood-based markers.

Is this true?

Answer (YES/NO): YES